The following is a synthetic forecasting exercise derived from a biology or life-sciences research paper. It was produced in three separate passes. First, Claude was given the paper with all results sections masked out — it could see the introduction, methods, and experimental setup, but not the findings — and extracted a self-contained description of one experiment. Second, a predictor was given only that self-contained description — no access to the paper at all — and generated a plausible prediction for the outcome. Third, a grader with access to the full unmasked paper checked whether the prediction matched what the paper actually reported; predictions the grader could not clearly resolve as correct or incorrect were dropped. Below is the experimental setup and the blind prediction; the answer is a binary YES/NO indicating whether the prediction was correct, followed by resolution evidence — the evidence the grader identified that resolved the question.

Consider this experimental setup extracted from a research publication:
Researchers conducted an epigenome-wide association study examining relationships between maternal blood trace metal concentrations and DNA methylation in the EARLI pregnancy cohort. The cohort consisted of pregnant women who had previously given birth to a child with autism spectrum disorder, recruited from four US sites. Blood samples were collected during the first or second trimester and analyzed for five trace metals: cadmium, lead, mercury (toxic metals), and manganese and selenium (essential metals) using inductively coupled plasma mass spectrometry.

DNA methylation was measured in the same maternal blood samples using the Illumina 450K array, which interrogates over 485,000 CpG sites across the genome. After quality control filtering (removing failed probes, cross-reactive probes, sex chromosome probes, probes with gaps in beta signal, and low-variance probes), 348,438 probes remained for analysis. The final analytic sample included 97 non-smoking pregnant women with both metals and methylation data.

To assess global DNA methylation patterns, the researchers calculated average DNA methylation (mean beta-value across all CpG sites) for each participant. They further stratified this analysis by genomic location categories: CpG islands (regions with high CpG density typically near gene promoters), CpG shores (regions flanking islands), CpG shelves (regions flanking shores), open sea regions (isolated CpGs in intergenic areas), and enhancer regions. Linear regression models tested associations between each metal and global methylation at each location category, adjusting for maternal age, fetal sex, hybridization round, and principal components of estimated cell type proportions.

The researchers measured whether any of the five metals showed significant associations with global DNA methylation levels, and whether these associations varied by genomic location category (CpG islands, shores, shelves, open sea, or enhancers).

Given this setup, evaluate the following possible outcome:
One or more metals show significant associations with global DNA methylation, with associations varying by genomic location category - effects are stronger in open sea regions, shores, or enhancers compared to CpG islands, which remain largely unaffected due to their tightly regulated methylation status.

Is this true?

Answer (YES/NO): NO